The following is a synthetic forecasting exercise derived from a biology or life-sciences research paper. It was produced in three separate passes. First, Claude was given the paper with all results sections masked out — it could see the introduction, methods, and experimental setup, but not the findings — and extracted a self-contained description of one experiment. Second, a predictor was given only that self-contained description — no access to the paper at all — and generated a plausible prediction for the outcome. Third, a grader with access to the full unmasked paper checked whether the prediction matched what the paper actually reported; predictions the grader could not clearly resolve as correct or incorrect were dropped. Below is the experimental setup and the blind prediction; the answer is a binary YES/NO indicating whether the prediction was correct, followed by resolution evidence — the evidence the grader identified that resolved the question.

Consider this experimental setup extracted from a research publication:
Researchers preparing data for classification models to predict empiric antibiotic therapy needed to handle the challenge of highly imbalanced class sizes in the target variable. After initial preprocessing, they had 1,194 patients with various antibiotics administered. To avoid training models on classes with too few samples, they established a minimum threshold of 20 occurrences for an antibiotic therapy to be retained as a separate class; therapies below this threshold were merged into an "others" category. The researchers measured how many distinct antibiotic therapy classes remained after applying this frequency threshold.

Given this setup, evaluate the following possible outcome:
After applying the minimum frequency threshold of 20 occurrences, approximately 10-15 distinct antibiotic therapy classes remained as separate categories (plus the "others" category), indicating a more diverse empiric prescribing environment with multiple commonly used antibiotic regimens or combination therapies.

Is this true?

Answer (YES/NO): YES